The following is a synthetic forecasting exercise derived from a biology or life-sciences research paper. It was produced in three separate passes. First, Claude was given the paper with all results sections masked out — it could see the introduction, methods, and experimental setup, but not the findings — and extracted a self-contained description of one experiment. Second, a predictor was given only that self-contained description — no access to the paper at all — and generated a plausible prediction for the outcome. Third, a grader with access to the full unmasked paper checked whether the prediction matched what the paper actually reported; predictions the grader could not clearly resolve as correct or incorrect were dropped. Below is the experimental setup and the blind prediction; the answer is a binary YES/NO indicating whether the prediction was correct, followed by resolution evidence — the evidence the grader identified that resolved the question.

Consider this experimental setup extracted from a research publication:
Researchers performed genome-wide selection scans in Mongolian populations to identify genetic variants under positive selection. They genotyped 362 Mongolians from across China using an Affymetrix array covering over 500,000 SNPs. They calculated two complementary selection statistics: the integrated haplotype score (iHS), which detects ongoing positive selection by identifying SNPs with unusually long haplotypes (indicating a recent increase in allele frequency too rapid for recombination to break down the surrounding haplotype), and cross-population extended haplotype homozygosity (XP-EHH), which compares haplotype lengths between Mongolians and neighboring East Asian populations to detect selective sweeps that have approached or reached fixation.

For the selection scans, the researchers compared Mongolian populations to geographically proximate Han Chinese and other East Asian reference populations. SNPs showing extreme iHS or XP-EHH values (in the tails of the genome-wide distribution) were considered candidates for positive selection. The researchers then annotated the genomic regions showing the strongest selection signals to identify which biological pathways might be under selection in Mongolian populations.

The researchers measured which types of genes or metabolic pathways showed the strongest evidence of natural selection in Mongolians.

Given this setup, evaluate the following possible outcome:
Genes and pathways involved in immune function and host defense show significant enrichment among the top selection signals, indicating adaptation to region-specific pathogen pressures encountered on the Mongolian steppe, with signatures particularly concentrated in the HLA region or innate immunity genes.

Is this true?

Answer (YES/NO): YES